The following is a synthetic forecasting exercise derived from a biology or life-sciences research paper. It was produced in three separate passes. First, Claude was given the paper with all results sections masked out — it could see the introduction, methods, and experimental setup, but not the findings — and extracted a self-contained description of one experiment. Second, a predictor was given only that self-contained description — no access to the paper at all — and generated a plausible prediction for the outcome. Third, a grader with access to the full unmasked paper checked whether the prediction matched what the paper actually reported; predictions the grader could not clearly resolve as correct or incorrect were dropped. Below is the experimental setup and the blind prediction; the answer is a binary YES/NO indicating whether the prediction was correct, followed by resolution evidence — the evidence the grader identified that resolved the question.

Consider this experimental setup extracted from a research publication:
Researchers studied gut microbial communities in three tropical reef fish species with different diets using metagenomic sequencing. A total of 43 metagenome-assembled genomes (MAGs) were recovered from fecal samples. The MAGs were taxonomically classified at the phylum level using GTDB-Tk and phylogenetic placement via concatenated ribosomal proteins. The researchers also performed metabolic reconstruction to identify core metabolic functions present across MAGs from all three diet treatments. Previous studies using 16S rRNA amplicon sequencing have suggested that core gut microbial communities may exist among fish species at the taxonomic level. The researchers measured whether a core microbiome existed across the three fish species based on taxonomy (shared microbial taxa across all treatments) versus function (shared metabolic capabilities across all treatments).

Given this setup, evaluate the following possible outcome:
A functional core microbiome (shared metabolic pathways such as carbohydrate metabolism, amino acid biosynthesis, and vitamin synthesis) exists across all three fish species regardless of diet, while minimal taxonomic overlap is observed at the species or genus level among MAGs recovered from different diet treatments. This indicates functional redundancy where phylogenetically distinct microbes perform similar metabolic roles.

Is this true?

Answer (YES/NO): YES